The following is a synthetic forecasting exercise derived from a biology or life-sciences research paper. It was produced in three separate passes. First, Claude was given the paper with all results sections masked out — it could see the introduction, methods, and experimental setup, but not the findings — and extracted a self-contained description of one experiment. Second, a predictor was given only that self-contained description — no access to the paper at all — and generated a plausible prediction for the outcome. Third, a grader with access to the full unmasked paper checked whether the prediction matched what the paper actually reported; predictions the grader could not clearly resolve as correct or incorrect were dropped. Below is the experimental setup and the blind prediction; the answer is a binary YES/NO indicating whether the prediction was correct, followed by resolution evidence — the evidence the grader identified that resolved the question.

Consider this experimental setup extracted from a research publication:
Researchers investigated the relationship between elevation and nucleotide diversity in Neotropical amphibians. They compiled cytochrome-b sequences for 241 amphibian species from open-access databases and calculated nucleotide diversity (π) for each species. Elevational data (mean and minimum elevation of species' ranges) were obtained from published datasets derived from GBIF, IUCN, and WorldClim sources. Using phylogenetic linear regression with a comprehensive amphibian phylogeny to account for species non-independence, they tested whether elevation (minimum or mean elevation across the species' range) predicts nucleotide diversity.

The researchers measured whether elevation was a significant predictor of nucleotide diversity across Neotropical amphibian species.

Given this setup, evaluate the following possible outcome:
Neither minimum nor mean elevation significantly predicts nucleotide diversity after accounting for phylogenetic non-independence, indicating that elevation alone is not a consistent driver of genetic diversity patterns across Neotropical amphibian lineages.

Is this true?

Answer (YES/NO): NO